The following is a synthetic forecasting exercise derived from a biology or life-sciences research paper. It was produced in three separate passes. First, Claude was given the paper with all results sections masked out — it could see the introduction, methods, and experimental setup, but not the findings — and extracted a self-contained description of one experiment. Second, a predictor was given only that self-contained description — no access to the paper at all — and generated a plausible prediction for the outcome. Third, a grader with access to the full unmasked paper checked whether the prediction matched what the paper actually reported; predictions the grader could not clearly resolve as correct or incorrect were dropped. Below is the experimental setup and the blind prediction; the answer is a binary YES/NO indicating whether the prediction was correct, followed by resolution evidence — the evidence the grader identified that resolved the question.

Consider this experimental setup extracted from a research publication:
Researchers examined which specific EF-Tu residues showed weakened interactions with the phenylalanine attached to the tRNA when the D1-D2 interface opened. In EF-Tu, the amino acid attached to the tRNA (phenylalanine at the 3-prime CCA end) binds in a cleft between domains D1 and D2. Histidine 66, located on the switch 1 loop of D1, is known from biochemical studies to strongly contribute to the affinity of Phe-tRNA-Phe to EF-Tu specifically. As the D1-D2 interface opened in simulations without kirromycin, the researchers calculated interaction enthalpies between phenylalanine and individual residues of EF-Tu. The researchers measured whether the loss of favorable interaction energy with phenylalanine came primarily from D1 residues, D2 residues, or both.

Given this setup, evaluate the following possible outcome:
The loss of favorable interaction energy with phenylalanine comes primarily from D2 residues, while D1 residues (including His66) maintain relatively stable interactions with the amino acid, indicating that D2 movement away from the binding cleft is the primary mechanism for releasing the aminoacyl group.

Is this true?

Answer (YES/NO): YES